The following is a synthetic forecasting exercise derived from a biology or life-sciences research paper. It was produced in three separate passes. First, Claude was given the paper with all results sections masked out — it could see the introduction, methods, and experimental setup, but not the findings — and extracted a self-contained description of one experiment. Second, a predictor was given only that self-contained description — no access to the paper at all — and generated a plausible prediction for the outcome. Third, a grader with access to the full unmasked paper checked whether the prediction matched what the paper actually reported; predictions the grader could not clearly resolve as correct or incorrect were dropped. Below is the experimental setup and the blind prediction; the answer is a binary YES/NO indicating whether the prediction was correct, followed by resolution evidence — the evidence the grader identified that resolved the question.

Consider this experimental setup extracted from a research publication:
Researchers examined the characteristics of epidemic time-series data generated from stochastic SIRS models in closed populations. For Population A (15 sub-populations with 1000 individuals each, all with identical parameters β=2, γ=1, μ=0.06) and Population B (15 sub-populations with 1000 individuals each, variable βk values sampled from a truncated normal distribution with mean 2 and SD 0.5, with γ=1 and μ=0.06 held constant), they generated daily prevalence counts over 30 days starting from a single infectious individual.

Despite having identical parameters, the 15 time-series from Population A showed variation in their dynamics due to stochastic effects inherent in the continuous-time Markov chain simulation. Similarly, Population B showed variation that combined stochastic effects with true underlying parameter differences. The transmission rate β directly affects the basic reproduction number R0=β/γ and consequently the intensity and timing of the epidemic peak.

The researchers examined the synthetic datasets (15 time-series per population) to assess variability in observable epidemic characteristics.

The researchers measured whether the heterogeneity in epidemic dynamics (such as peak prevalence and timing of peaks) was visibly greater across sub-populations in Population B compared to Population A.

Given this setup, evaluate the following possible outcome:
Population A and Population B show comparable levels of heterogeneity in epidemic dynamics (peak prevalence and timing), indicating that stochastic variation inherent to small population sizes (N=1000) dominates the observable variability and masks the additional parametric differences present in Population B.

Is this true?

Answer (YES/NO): NO